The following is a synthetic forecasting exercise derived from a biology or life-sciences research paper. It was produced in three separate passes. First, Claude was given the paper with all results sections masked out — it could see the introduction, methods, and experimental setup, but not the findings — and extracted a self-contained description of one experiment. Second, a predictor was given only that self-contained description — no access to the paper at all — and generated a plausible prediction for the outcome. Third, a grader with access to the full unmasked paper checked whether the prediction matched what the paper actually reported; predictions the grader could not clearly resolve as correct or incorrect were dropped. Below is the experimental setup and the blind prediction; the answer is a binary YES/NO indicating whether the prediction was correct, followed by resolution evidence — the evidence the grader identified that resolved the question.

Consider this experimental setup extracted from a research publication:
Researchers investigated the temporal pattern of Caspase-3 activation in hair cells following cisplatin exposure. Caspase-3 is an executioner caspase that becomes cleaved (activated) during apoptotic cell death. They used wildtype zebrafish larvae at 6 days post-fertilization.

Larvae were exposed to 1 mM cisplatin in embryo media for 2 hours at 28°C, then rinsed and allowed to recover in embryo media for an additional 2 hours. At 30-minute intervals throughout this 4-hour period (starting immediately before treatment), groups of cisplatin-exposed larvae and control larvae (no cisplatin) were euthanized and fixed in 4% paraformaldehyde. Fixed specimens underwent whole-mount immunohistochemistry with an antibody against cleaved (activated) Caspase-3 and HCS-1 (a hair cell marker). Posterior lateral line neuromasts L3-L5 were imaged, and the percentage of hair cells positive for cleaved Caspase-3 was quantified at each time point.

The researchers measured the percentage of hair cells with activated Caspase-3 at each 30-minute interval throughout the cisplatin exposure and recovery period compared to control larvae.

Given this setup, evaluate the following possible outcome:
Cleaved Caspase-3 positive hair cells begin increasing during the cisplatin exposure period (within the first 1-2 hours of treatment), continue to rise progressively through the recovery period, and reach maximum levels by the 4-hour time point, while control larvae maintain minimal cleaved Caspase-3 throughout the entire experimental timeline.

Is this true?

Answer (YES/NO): YES